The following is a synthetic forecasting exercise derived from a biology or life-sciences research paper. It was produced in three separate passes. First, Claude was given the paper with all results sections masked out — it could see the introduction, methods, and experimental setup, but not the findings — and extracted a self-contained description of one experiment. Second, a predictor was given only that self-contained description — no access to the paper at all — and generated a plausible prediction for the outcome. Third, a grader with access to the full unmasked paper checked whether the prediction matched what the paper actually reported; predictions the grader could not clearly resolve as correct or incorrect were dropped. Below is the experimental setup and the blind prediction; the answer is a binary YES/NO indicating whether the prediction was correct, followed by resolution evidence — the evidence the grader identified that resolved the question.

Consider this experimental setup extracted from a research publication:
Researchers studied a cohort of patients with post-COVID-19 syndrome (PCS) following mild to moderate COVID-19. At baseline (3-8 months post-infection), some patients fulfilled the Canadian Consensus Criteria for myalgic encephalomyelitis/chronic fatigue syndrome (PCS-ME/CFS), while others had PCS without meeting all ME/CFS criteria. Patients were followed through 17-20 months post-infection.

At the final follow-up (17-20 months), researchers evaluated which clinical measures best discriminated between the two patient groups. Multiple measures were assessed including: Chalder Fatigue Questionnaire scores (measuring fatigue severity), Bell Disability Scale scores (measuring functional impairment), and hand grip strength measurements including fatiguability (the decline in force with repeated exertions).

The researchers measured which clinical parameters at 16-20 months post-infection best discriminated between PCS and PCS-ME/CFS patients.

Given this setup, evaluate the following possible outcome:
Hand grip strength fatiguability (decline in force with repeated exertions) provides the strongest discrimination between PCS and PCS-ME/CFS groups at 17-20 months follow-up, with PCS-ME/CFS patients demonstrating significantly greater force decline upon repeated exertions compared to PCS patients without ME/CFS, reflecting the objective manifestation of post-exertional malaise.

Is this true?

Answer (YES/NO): NO